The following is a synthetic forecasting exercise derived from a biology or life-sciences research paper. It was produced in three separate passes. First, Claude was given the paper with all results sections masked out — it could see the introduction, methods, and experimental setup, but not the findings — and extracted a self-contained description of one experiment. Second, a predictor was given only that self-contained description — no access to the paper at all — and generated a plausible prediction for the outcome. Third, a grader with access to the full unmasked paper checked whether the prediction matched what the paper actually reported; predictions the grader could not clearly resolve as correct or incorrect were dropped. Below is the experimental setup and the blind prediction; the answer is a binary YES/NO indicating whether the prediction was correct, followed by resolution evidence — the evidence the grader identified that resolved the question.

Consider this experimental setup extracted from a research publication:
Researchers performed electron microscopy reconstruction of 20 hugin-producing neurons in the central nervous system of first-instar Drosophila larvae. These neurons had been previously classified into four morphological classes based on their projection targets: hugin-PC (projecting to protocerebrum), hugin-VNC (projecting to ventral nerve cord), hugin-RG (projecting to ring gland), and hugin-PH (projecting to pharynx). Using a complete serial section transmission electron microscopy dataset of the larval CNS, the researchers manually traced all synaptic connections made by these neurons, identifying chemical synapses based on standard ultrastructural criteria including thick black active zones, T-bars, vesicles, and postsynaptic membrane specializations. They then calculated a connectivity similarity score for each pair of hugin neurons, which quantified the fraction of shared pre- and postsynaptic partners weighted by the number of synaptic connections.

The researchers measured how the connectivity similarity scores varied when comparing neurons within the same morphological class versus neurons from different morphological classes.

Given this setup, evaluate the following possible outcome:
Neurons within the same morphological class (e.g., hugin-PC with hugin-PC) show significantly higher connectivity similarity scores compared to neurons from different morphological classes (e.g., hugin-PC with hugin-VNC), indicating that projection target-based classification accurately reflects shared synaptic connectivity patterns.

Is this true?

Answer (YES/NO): YES